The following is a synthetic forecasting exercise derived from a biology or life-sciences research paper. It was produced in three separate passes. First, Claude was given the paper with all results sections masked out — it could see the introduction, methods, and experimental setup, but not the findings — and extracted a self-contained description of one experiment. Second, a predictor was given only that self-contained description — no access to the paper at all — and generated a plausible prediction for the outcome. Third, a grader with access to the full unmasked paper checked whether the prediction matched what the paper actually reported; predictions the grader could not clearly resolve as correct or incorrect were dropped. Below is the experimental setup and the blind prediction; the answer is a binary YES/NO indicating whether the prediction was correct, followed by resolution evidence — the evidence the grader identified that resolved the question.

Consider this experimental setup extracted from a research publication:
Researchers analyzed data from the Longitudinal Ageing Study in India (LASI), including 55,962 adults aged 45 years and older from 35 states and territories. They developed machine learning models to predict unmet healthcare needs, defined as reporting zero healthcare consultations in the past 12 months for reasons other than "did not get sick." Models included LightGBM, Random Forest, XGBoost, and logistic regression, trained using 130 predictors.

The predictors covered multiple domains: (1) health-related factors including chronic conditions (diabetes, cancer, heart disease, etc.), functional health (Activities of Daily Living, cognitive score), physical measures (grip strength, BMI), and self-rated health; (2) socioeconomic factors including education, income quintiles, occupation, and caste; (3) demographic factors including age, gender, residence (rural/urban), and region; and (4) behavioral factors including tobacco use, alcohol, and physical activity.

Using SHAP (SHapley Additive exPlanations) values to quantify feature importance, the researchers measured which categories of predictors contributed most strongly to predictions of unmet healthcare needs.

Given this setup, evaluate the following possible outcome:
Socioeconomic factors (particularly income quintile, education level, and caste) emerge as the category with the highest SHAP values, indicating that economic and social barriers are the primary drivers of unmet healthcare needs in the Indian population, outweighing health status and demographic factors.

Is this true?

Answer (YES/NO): NO